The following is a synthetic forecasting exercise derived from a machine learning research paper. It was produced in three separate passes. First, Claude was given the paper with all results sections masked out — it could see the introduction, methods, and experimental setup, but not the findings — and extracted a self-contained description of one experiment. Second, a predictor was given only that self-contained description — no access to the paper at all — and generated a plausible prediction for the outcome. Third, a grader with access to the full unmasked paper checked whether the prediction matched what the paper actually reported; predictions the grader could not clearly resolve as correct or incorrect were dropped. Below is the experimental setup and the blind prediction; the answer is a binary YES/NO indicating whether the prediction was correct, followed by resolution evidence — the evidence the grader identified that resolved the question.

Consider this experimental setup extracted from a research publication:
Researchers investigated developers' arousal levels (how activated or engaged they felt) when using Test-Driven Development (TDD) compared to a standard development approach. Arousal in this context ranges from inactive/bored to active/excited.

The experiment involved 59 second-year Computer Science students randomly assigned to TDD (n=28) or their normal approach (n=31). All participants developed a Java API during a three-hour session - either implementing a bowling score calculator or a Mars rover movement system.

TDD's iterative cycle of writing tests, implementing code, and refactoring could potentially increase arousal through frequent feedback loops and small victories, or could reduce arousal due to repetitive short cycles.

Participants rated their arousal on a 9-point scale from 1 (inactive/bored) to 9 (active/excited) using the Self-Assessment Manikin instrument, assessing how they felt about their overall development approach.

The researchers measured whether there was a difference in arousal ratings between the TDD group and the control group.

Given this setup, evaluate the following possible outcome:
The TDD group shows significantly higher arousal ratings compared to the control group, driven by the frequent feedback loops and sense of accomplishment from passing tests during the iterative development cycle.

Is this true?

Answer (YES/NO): NO